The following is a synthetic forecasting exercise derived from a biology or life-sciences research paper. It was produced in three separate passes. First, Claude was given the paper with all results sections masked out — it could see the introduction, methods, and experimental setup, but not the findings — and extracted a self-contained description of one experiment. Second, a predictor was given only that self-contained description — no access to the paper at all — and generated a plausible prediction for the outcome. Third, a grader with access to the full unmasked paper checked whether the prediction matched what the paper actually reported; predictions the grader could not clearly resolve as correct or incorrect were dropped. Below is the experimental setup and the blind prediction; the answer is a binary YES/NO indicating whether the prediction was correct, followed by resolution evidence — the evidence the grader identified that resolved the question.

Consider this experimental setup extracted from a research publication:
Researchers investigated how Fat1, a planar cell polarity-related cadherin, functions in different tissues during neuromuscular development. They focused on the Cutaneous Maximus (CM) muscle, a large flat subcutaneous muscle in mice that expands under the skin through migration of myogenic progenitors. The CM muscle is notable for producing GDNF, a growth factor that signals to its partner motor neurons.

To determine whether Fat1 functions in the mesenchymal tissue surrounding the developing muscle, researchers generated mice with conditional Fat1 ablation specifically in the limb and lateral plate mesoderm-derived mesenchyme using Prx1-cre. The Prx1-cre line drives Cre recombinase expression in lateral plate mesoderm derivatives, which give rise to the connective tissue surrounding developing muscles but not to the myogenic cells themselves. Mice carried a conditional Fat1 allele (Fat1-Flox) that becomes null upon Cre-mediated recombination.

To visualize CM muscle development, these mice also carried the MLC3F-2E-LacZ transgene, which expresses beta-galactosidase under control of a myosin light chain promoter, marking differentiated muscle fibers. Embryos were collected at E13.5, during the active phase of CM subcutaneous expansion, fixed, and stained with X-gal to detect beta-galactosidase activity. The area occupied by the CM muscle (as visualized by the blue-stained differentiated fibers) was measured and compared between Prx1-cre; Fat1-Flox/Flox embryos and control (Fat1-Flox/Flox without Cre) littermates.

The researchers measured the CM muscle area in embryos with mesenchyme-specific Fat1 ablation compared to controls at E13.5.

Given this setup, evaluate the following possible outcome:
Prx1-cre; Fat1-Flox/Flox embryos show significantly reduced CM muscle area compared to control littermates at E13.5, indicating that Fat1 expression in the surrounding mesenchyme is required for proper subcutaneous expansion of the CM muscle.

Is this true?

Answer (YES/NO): YES